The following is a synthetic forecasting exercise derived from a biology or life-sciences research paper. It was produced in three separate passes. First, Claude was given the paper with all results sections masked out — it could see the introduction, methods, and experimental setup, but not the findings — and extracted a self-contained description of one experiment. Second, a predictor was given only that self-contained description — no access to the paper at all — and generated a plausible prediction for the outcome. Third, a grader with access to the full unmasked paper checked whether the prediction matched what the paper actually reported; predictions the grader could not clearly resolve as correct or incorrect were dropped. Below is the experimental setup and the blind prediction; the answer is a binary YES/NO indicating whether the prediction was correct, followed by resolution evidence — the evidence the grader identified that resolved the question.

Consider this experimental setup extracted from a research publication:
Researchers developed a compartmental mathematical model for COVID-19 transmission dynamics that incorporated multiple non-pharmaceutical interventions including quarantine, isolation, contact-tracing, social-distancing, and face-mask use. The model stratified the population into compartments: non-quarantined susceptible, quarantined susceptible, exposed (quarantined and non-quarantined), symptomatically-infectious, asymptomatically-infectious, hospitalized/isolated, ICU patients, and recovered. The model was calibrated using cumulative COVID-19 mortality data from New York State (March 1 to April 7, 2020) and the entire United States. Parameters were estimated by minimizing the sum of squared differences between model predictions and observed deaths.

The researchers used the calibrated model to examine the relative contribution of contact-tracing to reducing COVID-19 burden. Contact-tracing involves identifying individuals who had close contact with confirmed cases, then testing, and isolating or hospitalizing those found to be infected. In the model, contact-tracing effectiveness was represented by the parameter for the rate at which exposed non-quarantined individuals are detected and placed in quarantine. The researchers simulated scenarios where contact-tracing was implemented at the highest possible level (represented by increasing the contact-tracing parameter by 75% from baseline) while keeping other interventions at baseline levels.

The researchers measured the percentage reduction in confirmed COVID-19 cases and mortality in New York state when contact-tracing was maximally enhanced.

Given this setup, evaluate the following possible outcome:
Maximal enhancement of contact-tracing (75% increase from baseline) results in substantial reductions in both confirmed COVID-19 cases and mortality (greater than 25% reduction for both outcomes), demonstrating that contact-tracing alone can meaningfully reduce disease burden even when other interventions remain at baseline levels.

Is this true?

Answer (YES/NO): NO